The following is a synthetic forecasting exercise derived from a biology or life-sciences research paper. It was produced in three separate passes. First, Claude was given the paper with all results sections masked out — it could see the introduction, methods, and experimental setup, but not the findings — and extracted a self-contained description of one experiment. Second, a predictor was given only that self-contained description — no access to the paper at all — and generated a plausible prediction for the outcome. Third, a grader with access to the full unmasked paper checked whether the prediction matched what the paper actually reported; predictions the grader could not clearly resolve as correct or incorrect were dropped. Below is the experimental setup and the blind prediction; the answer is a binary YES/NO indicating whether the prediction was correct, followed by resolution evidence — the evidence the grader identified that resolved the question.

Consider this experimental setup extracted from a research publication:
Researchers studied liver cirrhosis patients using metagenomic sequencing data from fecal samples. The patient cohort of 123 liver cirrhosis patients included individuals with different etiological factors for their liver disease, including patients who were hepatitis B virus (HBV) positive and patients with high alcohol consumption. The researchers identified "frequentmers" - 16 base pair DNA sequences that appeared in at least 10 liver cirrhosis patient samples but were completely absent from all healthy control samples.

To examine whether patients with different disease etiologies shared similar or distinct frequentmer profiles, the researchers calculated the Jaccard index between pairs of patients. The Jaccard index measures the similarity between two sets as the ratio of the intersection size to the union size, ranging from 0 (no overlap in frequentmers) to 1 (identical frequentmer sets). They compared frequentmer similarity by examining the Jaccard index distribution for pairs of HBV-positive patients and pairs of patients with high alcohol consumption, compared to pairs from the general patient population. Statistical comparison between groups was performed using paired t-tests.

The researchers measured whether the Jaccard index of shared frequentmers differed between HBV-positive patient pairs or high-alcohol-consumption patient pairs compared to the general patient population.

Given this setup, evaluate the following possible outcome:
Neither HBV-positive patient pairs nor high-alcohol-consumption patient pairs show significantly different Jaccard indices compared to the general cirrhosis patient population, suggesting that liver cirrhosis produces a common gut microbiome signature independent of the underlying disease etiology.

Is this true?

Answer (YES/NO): NO